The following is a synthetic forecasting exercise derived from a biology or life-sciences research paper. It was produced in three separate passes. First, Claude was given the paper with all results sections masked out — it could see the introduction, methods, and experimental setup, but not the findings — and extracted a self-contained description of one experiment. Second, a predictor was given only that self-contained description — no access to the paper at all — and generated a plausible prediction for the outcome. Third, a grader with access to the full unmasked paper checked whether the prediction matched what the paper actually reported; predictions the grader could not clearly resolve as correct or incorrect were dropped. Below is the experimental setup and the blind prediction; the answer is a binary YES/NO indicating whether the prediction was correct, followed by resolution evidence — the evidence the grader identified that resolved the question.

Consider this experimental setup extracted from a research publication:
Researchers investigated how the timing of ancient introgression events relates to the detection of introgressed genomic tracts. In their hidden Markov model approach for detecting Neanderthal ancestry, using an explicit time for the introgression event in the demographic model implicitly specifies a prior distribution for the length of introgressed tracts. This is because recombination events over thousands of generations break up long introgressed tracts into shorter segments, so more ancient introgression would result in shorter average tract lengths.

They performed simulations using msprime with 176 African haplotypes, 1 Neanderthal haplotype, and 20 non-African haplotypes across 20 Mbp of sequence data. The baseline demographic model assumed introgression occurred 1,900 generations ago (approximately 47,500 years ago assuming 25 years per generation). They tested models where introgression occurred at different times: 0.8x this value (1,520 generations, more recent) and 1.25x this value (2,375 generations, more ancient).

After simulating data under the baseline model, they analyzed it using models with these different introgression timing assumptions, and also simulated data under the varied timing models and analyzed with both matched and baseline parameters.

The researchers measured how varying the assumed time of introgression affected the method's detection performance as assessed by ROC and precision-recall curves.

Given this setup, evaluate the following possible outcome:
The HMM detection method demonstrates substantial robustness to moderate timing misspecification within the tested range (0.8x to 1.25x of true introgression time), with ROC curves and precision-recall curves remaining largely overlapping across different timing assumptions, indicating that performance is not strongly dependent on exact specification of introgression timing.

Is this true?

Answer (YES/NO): YES